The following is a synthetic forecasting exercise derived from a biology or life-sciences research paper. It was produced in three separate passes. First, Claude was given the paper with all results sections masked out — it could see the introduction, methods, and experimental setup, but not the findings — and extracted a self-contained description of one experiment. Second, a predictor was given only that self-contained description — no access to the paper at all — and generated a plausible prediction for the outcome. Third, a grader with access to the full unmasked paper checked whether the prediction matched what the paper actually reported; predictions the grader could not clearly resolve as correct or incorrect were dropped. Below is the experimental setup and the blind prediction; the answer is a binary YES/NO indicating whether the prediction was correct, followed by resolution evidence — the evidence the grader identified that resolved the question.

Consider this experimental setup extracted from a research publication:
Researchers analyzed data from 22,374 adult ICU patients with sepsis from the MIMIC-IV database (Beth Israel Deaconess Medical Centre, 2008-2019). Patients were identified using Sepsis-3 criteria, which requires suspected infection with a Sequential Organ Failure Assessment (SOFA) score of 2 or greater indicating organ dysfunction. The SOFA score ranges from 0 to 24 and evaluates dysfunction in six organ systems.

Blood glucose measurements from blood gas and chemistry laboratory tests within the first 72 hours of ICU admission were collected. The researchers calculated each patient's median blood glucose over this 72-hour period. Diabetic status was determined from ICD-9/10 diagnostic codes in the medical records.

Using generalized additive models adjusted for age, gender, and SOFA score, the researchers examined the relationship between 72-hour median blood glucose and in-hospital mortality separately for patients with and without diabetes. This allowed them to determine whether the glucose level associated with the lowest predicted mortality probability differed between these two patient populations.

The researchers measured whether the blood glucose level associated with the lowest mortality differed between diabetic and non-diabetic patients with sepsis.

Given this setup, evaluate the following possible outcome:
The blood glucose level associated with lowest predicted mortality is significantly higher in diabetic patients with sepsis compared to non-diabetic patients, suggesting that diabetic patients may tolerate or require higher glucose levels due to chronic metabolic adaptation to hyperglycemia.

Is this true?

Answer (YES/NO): YES